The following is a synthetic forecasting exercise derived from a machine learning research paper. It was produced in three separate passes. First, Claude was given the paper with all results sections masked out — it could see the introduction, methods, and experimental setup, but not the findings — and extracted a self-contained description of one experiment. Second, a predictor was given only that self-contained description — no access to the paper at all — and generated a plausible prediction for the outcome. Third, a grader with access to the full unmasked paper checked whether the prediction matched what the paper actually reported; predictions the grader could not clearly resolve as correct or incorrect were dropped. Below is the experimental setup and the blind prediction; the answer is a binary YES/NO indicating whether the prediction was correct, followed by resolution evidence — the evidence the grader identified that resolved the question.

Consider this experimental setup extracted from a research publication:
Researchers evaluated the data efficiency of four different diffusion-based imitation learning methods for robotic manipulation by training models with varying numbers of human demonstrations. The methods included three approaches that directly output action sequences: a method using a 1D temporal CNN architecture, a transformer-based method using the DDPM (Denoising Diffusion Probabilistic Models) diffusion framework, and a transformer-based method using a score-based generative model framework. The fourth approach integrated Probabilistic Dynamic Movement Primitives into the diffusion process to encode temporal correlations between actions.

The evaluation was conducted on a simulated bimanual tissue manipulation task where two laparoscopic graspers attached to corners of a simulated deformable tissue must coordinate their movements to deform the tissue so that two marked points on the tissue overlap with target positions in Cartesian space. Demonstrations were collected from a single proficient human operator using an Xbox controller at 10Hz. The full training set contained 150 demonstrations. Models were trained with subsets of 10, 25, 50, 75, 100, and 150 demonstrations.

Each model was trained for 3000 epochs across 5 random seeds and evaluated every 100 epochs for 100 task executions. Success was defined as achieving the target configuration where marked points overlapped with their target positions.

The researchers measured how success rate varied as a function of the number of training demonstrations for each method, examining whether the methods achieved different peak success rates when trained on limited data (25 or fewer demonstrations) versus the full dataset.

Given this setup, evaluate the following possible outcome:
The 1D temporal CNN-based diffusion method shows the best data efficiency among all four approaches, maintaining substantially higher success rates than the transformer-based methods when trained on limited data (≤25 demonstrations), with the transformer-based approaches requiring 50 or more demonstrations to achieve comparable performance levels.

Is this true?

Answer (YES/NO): NO